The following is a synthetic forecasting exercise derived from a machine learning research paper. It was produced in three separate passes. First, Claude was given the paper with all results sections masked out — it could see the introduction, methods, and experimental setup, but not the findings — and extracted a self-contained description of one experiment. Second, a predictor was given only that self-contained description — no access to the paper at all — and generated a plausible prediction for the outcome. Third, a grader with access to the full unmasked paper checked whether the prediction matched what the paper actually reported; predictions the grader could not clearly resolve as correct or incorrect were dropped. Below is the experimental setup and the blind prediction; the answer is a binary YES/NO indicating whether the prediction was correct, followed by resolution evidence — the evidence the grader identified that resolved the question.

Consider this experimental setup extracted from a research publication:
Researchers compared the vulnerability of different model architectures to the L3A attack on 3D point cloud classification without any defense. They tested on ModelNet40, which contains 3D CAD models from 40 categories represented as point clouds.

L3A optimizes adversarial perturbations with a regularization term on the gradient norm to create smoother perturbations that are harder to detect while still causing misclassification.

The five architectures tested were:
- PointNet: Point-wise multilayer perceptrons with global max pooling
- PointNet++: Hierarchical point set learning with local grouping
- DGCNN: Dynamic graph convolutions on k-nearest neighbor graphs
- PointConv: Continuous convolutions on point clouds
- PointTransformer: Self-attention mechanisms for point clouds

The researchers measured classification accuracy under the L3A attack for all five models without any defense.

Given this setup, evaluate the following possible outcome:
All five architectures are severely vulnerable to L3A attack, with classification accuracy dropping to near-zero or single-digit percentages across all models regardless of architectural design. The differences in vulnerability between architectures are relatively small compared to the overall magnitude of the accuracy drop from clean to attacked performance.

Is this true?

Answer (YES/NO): NO